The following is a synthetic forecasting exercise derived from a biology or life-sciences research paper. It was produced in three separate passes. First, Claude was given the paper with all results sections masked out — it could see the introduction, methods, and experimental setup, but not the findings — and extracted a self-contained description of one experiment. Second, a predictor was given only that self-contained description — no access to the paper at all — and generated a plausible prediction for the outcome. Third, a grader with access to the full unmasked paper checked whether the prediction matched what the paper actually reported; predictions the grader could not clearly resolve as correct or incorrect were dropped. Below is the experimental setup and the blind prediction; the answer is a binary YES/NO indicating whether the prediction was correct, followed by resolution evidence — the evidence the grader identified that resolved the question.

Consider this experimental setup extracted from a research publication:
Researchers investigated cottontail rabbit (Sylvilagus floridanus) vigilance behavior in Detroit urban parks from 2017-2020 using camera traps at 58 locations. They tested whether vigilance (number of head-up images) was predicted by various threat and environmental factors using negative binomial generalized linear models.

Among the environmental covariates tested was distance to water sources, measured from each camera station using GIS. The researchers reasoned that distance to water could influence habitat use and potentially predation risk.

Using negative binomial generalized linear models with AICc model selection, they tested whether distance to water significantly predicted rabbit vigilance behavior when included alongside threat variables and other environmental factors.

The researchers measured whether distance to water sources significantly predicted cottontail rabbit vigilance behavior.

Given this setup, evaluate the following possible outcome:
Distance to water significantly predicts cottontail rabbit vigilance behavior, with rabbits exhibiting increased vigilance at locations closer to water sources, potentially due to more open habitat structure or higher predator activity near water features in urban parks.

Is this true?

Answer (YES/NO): NO